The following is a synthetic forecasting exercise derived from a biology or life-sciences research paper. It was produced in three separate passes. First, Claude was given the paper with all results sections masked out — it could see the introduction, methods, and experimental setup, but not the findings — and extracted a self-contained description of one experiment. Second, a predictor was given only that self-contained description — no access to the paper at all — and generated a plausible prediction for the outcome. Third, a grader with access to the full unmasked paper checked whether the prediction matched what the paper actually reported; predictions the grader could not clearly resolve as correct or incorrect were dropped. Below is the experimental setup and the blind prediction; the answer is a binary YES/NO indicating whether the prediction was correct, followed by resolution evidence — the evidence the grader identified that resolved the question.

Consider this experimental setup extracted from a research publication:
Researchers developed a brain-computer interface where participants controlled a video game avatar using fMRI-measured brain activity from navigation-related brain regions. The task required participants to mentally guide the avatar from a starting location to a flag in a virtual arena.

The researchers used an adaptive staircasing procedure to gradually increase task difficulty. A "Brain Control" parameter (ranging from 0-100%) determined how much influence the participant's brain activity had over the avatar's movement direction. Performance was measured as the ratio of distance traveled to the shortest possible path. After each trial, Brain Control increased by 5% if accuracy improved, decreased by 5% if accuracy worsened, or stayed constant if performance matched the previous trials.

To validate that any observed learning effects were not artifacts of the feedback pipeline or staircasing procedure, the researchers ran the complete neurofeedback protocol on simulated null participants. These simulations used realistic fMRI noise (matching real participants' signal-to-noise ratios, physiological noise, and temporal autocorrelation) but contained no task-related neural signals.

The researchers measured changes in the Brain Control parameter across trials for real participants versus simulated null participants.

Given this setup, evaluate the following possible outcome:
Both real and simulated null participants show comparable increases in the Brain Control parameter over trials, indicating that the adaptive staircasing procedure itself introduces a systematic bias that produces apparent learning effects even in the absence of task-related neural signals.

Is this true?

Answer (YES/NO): NO